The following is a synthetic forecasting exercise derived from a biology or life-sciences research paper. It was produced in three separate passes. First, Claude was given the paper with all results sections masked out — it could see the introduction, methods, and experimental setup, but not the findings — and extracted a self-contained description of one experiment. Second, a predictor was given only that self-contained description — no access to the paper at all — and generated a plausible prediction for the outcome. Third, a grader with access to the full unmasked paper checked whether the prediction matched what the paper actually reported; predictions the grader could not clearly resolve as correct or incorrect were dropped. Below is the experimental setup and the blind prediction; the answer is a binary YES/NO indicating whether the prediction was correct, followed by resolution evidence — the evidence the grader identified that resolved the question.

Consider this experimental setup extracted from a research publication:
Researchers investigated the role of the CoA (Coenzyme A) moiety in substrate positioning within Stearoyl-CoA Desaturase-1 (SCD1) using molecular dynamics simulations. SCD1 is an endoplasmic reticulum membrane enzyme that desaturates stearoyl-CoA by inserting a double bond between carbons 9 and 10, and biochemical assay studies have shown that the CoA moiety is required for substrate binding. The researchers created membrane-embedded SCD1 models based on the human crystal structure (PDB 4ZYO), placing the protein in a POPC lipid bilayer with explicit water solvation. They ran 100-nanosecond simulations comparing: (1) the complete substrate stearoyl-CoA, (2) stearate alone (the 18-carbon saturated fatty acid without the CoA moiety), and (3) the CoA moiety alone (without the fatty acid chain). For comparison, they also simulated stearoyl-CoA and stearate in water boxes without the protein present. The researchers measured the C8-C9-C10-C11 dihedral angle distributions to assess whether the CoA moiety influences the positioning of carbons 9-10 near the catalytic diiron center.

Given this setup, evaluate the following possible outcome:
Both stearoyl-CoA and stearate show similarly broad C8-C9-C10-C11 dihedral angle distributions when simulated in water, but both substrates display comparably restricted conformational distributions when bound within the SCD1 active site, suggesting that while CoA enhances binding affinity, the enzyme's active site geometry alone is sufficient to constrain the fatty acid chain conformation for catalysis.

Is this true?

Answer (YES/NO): NO